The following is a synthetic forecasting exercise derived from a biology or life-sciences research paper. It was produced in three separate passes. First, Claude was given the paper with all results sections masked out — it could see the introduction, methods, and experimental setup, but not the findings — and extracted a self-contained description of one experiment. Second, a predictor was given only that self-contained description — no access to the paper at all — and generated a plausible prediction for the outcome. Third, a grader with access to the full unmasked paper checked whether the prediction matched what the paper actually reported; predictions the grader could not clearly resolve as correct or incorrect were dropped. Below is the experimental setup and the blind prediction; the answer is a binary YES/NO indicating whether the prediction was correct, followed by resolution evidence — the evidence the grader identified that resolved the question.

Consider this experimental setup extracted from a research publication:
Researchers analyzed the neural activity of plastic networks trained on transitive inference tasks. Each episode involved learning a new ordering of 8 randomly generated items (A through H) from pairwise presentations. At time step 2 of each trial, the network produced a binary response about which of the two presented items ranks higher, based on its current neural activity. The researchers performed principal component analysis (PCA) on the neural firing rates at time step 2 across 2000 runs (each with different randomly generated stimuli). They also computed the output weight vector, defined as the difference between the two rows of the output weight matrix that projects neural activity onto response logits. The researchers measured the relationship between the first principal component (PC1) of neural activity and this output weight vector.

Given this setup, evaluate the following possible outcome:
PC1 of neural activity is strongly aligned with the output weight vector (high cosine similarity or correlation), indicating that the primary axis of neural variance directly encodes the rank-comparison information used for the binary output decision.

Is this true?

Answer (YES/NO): YES